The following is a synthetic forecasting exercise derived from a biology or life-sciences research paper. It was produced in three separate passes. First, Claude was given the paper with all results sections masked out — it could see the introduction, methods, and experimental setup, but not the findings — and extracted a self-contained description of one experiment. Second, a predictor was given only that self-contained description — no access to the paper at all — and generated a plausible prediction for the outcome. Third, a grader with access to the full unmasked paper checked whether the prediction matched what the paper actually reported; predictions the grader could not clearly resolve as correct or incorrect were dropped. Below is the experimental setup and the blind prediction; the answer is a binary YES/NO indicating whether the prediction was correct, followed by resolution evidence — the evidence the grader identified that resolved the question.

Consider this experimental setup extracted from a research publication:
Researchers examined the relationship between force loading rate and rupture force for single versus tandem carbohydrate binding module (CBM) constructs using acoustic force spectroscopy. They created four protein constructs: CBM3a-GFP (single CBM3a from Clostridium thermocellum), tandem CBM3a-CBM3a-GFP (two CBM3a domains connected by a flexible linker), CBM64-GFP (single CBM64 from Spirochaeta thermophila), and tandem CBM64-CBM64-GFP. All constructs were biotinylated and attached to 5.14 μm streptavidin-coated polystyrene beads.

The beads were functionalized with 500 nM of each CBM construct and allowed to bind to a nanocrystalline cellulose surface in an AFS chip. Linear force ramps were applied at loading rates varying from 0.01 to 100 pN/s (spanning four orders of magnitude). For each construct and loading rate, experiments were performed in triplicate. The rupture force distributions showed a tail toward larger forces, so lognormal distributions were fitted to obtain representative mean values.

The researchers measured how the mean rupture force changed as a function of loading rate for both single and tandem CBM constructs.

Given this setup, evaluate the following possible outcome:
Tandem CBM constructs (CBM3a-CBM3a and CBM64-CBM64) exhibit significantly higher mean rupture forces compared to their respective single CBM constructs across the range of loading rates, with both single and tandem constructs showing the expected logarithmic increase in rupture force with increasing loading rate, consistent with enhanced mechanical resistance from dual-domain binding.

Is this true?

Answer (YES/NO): NO